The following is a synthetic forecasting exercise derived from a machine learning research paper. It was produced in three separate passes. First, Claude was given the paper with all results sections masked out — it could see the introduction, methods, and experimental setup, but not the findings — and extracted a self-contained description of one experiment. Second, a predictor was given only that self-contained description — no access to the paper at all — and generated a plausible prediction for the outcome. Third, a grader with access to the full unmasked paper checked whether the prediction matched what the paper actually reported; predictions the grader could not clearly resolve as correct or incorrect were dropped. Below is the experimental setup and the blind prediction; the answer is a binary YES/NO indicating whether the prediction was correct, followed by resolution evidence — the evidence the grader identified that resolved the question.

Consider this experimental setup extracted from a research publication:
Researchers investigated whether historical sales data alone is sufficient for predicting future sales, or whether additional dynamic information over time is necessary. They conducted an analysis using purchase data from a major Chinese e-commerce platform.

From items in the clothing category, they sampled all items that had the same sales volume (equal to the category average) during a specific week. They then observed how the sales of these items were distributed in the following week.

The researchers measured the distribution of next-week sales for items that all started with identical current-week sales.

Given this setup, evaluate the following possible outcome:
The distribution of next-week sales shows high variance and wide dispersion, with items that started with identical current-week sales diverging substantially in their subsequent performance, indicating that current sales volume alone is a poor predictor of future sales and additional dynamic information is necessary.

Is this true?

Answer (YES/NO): YES